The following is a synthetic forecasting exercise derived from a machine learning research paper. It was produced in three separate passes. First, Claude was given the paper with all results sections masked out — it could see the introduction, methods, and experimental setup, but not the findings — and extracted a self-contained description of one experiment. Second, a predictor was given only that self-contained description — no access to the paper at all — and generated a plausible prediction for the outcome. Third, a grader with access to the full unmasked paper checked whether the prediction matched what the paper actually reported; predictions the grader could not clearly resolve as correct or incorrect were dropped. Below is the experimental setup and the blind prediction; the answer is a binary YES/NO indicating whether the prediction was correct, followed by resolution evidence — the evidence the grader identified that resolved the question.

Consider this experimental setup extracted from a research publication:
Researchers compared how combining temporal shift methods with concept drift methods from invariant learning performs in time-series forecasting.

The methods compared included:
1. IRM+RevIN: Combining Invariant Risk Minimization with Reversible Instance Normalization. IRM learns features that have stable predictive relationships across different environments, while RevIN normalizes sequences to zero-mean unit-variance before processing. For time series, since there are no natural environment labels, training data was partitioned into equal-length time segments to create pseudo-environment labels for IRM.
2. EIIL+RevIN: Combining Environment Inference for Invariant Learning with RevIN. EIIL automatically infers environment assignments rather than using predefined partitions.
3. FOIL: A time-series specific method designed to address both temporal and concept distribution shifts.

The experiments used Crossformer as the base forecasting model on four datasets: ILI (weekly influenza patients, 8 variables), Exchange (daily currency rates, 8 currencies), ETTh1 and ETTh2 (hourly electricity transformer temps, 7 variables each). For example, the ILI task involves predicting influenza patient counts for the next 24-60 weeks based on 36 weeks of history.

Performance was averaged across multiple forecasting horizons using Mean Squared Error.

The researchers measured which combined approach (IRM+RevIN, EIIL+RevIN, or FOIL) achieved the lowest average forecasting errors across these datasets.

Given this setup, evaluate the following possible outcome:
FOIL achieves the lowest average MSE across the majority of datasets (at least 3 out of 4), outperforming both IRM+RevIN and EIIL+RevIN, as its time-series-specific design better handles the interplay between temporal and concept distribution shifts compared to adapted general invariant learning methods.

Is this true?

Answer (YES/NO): NO